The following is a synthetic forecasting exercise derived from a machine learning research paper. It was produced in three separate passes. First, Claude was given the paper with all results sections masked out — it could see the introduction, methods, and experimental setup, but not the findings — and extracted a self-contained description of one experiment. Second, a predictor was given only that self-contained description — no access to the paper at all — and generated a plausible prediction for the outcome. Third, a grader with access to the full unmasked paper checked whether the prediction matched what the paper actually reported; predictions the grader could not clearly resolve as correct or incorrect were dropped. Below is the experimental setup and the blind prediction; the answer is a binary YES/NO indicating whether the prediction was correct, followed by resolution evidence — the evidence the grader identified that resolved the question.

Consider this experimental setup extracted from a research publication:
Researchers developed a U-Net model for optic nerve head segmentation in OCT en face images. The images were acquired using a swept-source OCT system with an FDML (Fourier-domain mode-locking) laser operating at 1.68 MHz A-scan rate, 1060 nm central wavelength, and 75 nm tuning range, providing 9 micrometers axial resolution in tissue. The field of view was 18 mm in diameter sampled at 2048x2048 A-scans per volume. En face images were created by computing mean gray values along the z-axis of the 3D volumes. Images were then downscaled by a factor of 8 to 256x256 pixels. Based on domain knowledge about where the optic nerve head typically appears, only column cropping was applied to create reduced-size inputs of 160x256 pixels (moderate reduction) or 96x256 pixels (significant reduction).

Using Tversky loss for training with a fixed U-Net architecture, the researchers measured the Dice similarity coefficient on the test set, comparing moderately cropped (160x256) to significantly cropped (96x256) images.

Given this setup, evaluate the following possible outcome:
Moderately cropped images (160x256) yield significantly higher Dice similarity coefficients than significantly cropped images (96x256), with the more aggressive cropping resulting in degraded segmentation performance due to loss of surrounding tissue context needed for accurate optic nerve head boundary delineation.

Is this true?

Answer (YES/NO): NO